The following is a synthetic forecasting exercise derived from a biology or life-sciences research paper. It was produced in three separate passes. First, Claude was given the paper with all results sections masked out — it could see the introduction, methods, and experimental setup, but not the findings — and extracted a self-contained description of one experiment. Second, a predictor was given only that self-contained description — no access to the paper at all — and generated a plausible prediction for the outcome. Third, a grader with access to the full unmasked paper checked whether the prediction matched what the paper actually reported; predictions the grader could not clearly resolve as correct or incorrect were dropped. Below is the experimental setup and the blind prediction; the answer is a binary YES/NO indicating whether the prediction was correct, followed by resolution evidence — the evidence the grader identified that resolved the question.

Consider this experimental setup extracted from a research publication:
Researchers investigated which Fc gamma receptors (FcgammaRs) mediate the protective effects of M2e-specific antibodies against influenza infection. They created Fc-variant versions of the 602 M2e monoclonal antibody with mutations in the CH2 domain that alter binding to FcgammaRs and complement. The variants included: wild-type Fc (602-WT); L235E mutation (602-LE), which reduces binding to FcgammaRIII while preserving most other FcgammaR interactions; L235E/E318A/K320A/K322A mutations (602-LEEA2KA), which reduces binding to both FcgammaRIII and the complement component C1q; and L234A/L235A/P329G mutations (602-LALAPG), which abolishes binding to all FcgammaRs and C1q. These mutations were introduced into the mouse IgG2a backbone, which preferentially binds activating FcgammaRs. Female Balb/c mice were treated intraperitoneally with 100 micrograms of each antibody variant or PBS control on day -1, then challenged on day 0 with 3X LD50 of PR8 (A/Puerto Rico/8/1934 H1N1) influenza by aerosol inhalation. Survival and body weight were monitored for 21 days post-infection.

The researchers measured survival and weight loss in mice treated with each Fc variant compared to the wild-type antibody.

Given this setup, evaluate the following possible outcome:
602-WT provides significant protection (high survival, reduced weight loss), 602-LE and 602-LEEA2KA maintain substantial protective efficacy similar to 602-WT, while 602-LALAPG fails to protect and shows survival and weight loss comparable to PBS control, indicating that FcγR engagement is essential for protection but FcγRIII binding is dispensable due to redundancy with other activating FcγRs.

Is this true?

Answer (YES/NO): NO